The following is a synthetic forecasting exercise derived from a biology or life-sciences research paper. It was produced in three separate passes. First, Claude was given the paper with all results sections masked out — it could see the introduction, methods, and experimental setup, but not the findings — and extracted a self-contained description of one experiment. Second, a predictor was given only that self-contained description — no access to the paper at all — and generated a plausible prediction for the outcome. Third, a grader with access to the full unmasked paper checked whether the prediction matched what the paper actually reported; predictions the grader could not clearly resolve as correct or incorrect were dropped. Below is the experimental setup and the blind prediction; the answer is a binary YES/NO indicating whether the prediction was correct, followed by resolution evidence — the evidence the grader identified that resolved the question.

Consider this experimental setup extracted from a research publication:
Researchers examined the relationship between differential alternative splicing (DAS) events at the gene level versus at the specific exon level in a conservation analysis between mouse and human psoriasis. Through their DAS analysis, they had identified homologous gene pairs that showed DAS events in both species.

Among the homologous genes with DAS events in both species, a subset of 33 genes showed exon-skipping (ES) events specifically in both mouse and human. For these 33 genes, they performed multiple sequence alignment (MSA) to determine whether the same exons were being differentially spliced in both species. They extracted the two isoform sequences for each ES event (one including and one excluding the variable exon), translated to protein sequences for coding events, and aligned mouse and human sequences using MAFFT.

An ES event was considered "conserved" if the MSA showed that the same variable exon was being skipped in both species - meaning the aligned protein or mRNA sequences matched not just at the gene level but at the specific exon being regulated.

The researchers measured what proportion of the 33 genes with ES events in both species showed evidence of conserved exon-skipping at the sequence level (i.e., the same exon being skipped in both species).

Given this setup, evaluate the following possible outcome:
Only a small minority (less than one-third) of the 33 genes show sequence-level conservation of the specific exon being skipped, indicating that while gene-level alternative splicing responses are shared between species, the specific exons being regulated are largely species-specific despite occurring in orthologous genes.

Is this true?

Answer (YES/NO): NO